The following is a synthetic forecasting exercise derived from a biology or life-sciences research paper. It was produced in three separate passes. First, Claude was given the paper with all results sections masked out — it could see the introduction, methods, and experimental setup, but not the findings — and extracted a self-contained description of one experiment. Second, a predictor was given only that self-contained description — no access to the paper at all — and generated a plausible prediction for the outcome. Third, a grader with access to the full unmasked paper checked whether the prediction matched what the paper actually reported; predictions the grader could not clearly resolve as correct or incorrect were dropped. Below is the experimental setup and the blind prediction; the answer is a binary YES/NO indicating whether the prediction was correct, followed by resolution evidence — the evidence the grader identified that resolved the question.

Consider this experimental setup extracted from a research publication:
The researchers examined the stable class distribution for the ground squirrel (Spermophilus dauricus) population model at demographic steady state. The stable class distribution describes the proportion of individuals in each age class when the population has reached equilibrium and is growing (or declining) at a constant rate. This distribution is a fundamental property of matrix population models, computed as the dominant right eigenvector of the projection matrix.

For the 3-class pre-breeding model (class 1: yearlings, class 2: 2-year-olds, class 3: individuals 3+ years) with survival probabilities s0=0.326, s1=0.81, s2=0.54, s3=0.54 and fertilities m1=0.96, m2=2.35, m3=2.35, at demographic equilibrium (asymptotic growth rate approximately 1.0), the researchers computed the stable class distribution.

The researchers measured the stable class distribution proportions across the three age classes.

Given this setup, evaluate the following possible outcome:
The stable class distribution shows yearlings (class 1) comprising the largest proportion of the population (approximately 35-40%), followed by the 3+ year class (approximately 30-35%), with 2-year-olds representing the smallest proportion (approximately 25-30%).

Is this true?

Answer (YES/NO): NO